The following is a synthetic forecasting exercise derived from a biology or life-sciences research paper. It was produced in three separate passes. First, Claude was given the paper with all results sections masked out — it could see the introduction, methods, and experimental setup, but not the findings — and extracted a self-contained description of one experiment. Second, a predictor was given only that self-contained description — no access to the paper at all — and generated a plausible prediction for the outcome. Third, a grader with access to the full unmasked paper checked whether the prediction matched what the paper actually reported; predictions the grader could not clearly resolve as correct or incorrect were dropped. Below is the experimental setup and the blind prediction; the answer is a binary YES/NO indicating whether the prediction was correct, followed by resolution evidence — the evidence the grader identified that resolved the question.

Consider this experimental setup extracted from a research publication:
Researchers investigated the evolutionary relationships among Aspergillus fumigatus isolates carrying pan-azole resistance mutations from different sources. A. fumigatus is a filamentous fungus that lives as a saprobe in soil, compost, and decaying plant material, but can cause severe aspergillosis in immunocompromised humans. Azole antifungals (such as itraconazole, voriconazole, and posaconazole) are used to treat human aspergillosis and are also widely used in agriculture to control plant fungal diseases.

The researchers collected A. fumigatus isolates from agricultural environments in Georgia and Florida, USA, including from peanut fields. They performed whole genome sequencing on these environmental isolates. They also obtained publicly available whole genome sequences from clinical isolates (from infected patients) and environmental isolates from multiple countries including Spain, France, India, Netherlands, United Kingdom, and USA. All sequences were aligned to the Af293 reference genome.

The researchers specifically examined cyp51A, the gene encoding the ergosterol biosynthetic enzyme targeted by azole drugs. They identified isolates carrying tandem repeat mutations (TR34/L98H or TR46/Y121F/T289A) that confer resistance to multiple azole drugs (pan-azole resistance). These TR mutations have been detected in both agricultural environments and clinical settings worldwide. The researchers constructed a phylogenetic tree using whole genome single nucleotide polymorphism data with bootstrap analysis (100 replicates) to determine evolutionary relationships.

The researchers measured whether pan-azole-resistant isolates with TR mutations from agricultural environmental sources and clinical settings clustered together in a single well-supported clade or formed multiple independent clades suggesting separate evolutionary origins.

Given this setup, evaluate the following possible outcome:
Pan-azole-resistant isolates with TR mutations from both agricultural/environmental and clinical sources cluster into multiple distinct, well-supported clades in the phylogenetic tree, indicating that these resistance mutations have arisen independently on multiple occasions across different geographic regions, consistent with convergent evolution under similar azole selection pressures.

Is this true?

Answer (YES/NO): NO